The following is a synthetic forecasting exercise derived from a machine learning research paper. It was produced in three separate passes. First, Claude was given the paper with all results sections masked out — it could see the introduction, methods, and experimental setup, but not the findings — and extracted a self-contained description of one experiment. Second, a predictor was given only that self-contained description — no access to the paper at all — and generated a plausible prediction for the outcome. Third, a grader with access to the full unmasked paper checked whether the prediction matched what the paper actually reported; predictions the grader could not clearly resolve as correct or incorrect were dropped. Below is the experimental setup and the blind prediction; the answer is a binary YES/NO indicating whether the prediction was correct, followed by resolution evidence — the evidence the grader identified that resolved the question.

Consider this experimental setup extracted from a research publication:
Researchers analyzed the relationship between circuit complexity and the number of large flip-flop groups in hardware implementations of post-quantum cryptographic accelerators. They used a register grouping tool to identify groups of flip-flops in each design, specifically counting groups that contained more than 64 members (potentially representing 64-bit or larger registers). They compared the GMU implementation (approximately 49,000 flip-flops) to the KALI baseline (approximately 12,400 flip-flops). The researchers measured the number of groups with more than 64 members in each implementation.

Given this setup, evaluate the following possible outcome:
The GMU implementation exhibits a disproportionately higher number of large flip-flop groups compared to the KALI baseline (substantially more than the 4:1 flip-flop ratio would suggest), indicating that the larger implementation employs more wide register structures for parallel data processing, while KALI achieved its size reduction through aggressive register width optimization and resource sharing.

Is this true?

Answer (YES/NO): YES